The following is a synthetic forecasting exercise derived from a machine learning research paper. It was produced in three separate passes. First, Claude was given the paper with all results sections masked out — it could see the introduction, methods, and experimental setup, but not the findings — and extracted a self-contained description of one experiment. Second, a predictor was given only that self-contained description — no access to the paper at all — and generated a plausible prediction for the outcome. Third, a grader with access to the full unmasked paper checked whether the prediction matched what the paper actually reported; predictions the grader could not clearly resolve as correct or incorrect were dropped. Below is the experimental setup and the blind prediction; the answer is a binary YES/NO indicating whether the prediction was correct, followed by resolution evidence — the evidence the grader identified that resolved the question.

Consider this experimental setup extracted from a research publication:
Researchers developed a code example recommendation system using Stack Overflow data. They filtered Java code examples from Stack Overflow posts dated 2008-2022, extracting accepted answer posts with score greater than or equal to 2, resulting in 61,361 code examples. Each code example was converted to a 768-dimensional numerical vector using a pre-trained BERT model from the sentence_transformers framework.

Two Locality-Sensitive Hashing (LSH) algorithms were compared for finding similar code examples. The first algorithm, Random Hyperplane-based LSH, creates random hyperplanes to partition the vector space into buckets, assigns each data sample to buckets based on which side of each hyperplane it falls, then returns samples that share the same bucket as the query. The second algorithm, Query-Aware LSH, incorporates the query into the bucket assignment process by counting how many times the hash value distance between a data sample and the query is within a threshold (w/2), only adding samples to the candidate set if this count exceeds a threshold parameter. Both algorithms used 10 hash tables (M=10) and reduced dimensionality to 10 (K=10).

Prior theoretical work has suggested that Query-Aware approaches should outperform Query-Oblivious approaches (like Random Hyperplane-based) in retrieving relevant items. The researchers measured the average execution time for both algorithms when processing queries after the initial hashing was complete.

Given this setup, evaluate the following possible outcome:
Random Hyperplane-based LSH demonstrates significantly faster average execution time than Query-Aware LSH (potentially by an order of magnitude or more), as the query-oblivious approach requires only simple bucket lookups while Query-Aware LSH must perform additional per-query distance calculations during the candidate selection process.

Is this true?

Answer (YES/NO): NO